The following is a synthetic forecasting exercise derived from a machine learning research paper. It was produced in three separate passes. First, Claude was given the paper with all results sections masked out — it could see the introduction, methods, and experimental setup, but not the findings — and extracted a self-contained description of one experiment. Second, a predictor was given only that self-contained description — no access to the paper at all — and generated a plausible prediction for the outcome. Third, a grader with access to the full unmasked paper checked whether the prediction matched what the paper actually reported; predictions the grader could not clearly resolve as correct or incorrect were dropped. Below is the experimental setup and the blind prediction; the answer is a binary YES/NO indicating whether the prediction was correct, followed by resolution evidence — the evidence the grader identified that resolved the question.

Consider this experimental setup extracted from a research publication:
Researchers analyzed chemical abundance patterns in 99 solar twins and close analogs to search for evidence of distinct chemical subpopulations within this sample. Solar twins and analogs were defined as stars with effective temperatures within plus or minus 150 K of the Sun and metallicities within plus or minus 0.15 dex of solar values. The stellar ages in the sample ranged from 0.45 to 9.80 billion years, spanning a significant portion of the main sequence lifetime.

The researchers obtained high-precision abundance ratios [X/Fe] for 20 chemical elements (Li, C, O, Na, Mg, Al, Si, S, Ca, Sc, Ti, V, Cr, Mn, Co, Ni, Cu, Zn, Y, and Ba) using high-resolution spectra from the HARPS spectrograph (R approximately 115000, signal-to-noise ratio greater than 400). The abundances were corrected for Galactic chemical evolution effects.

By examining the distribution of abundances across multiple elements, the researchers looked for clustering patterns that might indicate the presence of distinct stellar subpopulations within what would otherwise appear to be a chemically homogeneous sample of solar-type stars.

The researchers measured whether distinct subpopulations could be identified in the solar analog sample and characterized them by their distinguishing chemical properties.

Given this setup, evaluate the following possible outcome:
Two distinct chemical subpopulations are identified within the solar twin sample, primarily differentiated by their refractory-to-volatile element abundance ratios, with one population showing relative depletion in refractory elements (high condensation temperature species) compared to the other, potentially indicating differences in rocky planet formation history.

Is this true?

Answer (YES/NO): NO